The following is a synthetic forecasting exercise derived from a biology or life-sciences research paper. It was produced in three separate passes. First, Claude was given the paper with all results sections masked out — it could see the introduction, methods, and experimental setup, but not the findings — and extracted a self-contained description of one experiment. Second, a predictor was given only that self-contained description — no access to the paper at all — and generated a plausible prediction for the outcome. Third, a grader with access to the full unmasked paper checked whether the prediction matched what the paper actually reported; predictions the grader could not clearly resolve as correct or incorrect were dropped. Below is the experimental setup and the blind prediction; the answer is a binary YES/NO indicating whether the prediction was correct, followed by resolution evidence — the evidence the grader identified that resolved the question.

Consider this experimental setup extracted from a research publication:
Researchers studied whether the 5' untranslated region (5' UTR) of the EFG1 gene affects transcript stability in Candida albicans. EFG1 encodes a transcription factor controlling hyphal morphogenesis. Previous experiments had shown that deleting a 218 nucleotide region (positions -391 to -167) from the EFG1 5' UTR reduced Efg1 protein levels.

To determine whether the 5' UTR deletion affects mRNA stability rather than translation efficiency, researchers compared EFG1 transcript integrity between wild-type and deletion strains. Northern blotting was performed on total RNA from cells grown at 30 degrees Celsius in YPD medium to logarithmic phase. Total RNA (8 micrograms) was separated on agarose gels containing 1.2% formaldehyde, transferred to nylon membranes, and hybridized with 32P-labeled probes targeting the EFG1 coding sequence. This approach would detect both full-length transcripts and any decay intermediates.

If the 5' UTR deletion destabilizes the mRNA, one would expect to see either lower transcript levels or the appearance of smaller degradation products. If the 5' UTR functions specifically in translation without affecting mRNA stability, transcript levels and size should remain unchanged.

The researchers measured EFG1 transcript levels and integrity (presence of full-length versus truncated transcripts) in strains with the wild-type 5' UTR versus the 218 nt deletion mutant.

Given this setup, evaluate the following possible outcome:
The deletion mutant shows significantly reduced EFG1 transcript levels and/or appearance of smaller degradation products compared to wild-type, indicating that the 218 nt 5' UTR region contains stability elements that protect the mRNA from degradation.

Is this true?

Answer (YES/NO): NO